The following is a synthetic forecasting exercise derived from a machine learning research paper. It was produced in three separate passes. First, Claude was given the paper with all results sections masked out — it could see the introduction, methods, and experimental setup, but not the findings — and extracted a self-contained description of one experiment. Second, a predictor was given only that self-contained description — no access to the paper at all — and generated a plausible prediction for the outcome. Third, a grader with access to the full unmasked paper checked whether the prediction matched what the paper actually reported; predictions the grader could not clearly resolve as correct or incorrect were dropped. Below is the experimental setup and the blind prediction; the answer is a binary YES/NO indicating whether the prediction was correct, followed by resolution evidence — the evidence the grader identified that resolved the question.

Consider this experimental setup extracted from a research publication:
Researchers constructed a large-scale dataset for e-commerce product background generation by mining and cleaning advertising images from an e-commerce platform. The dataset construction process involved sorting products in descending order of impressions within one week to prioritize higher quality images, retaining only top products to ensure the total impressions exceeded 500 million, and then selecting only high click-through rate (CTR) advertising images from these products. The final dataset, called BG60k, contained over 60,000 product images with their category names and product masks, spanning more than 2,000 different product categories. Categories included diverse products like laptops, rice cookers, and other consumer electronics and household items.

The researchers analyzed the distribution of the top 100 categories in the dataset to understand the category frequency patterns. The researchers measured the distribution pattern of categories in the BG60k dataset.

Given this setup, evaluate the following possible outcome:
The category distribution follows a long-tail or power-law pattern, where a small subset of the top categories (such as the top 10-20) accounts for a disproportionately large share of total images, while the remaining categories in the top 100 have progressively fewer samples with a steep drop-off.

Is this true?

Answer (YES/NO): YES